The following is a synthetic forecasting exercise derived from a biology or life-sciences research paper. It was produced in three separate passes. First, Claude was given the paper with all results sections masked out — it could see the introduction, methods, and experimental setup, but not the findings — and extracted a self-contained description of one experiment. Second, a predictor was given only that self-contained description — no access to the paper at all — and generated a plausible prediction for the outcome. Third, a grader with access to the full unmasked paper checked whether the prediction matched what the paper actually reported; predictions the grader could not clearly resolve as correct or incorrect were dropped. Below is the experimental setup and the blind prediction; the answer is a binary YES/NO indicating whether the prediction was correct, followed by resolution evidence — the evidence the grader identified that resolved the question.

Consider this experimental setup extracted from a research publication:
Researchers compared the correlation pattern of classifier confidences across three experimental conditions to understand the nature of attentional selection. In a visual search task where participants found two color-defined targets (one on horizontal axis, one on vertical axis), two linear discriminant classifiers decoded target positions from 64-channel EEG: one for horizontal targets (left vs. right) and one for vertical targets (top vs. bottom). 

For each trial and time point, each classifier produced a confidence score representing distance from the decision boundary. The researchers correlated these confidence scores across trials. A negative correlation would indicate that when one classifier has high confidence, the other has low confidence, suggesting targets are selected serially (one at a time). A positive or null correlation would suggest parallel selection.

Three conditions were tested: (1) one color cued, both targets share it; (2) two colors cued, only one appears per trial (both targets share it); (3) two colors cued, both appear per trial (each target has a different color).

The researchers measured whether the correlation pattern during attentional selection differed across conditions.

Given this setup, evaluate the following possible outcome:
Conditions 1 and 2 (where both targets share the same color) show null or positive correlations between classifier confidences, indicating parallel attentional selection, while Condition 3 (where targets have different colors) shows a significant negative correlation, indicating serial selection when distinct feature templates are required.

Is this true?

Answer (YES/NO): NO